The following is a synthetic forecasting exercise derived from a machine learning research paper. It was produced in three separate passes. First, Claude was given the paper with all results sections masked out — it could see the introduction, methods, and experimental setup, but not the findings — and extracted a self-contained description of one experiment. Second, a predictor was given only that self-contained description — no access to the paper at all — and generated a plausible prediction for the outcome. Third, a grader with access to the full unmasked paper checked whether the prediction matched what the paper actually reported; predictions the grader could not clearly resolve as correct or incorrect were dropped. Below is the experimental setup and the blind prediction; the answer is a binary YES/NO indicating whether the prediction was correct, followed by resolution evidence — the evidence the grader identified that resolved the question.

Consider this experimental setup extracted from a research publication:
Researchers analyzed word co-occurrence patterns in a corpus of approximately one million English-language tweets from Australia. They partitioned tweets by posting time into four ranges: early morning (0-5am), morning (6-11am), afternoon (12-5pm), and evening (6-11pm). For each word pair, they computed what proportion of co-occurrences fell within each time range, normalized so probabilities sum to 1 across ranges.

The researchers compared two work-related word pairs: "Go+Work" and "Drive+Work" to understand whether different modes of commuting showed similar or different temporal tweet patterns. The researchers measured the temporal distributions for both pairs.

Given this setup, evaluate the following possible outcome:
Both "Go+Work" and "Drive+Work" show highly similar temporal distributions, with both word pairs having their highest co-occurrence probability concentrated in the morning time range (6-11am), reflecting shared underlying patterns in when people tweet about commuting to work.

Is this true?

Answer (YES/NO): NO